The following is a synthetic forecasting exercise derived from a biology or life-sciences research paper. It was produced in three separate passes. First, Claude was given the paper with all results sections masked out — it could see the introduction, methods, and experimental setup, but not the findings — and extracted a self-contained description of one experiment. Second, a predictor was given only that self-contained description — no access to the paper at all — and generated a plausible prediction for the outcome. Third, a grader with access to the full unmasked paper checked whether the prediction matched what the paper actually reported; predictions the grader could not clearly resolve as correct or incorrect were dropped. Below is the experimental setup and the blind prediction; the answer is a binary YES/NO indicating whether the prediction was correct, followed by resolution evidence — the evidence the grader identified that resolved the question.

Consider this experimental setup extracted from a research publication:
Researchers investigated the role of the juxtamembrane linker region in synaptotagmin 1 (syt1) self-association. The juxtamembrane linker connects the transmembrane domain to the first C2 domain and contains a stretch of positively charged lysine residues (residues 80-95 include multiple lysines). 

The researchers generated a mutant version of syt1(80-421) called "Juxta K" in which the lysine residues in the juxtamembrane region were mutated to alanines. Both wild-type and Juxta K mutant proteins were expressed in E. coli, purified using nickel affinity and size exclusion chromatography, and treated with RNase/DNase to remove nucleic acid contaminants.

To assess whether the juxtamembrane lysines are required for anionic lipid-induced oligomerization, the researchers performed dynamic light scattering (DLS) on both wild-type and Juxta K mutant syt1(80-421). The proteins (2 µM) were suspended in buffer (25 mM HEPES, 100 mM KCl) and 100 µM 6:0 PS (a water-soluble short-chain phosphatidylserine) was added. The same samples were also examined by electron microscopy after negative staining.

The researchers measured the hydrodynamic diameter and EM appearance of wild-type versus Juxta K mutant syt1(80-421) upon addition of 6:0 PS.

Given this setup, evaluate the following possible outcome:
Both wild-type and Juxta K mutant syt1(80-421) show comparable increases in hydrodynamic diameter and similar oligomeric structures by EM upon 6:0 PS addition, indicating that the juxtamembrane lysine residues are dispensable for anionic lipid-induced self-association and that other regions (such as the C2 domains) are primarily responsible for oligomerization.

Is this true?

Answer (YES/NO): NO